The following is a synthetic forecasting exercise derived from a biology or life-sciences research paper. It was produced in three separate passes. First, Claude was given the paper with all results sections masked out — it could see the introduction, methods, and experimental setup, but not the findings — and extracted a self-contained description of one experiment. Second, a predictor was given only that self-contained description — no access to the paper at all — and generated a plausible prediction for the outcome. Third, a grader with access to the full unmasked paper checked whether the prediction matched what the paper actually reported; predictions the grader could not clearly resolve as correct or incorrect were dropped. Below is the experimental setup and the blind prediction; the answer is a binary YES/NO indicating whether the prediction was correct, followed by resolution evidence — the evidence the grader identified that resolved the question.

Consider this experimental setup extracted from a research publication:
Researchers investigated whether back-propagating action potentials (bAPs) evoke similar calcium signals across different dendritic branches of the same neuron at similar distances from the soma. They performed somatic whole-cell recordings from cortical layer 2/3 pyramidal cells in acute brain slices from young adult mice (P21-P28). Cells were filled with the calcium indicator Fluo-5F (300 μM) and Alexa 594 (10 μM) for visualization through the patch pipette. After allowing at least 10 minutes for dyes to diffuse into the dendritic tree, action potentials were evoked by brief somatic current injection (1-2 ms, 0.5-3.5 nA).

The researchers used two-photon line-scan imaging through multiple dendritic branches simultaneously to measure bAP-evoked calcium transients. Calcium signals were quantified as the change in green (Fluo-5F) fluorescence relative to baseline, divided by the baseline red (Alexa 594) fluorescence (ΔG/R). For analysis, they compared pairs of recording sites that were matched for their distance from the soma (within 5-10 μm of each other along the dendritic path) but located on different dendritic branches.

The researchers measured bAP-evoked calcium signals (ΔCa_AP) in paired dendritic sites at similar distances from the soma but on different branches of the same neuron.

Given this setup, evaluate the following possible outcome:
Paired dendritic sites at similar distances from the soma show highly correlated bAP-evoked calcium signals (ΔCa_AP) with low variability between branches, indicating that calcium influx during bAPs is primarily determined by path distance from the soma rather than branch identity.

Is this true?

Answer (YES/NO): NO